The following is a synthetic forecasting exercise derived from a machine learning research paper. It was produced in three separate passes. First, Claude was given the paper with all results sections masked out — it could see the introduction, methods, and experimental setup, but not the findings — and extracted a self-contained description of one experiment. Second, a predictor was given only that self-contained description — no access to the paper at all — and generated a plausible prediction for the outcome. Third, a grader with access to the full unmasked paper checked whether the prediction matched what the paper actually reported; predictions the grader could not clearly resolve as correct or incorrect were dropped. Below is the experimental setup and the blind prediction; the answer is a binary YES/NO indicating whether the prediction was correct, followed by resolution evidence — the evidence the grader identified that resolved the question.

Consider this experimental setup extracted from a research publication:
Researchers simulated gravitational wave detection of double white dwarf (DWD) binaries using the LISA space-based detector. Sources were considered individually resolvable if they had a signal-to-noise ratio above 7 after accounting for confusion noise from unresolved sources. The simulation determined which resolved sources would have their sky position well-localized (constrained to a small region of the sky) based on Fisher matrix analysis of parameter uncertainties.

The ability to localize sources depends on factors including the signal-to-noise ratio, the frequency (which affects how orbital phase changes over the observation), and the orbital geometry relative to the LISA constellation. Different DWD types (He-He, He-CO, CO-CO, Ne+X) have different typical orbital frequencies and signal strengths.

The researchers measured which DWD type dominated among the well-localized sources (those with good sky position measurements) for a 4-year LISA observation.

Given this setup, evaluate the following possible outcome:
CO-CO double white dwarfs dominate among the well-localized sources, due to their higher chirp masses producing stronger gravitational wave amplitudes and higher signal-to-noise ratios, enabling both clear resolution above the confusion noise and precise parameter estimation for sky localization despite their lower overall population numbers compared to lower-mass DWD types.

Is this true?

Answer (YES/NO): NO